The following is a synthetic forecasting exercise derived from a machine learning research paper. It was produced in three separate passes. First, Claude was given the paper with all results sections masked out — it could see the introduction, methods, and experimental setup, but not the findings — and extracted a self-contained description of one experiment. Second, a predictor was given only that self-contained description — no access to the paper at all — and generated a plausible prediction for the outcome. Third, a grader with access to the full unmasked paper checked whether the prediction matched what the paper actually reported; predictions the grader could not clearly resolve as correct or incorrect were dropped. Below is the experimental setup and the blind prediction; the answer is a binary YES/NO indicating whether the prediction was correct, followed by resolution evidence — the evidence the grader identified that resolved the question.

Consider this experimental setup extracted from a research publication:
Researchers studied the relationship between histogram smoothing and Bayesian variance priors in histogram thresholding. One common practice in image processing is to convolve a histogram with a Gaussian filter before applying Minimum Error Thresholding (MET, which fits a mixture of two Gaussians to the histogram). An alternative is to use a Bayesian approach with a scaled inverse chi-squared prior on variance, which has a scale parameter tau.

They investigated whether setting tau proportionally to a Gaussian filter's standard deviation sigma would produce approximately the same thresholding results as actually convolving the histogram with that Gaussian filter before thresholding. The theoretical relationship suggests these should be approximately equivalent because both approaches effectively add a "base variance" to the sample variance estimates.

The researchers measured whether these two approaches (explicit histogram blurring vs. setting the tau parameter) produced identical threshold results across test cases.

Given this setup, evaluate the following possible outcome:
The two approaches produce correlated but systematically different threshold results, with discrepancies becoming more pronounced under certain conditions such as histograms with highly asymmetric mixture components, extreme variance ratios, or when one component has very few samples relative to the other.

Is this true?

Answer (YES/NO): NO